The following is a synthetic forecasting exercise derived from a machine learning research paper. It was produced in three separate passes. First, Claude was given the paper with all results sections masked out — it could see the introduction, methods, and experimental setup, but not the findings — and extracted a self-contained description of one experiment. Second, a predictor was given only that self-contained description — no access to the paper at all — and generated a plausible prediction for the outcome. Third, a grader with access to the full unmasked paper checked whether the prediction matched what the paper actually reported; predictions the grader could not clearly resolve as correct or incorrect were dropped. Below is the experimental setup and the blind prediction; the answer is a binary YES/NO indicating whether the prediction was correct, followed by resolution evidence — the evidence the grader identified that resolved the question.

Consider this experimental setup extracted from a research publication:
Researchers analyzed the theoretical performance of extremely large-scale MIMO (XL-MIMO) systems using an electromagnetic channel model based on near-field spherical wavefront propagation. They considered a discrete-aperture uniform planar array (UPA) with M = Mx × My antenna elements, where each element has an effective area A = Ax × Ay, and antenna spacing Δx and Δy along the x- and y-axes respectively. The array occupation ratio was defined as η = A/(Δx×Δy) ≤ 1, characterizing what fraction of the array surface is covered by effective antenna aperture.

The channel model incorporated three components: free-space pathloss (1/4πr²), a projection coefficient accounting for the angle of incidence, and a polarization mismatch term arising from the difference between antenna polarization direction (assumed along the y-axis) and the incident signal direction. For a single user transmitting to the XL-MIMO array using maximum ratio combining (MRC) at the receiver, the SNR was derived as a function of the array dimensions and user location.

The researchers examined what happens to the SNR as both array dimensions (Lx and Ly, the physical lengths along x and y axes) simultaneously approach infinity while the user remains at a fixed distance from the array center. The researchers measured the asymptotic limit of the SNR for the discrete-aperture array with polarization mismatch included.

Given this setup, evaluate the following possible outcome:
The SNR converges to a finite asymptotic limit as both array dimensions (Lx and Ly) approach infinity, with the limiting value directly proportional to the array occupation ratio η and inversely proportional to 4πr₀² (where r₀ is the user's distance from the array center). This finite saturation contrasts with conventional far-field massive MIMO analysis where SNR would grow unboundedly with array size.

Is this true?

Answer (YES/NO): NO